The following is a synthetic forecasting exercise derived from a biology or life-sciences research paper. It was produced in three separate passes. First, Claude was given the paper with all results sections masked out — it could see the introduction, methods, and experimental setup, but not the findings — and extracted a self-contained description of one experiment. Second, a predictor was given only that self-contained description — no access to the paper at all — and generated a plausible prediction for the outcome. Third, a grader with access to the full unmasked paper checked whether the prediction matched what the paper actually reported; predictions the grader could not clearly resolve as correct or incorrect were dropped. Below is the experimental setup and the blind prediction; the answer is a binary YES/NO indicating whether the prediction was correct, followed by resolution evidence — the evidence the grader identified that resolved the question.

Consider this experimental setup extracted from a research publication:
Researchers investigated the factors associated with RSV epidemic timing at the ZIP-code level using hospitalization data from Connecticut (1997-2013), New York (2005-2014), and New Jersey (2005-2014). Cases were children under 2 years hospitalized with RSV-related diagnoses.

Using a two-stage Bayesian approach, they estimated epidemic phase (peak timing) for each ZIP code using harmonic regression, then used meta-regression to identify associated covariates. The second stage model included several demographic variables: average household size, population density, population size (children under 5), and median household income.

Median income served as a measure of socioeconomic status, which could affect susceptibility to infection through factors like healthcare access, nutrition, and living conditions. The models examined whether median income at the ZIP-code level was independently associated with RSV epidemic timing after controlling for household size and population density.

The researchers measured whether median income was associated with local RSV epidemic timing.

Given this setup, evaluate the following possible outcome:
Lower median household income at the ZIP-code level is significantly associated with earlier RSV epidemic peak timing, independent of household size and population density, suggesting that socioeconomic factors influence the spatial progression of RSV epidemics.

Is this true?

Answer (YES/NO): NO